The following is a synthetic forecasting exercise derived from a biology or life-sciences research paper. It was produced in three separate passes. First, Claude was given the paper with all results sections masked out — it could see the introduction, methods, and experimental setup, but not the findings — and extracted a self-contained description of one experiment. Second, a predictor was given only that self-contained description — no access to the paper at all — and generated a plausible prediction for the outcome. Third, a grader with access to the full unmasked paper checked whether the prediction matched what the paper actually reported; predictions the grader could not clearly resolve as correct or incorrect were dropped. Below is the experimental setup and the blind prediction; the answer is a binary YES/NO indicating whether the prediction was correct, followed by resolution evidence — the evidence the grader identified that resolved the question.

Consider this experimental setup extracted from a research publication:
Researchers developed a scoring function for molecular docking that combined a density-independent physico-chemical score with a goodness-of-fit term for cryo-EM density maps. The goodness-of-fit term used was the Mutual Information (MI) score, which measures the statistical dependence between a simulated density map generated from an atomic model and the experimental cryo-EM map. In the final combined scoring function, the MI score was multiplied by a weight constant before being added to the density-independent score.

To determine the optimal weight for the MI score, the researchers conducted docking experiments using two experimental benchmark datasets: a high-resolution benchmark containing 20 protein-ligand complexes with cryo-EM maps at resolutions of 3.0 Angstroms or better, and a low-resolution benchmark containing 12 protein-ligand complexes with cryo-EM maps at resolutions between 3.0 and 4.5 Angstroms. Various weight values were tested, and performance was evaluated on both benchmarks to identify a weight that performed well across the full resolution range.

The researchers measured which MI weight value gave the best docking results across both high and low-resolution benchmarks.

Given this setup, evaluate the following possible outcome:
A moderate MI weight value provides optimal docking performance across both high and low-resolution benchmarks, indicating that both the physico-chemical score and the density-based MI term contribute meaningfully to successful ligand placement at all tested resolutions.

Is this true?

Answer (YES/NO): YES